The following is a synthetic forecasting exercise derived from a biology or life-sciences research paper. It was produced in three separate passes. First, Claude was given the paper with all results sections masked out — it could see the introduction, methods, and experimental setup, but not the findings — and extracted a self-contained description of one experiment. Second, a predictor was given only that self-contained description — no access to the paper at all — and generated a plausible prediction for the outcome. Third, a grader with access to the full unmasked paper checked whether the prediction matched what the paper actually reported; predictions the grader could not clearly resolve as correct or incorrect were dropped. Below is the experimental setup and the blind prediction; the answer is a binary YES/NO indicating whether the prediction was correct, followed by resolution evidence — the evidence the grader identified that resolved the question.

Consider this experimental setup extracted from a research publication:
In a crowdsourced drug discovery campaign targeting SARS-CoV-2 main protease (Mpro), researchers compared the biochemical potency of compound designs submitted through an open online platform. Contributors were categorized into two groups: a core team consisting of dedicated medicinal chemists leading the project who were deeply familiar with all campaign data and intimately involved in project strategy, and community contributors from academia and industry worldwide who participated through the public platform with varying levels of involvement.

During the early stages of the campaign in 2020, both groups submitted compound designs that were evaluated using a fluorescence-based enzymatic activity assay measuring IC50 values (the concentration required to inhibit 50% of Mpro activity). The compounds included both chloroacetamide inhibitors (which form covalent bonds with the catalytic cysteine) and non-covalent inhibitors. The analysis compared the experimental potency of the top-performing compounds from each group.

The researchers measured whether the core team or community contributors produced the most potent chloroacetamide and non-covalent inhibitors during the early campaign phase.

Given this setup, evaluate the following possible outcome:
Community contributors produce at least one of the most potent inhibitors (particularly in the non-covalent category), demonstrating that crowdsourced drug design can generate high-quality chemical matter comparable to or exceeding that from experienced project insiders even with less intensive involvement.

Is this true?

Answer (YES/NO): YES